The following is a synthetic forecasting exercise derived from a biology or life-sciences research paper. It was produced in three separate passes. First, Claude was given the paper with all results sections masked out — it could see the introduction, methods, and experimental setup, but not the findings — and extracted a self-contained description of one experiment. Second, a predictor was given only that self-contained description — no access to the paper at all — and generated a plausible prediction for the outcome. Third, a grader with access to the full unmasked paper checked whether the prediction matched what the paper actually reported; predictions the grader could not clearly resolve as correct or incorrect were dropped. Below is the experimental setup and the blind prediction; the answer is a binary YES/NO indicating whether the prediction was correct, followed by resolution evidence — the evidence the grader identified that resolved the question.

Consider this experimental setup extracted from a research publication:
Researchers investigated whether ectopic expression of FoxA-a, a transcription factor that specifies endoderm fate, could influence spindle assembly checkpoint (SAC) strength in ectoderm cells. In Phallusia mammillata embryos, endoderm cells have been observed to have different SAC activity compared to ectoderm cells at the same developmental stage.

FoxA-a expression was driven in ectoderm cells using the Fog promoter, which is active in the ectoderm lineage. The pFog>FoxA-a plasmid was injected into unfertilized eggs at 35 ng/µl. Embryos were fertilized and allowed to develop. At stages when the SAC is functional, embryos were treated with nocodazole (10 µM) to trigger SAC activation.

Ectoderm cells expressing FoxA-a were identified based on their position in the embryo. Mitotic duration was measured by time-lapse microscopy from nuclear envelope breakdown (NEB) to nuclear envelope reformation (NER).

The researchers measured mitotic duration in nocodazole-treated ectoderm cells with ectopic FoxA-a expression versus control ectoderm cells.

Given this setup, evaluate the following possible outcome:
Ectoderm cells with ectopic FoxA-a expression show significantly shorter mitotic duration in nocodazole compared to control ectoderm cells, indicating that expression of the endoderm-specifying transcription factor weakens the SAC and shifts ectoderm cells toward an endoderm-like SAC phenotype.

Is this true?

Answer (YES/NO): NO